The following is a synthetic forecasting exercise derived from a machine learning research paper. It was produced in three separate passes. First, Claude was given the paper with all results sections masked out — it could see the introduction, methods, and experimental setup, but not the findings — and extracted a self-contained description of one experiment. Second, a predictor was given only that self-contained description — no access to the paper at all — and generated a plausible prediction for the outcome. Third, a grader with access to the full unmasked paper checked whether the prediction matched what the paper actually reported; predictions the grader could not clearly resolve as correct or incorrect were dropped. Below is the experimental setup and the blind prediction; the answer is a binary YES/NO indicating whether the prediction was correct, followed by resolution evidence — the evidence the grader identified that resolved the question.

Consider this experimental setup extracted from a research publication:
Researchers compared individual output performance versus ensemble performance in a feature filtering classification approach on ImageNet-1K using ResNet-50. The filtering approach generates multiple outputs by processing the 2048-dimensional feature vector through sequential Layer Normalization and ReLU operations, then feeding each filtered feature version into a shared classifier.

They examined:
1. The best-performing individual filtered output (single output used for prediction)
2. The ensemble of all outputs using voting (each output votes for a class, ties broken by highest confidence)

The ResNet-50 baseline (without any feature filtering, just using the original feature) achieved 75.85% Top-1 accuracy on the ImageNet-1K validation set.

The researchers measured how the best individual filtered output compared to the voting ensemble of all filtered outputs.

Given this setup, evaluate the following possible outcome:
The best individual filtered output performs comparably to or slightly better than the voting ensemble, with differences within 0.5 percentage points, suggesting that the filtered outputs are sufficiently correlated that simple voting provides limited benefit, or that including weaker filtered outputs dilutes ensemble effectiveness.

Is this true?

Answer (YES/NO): NO